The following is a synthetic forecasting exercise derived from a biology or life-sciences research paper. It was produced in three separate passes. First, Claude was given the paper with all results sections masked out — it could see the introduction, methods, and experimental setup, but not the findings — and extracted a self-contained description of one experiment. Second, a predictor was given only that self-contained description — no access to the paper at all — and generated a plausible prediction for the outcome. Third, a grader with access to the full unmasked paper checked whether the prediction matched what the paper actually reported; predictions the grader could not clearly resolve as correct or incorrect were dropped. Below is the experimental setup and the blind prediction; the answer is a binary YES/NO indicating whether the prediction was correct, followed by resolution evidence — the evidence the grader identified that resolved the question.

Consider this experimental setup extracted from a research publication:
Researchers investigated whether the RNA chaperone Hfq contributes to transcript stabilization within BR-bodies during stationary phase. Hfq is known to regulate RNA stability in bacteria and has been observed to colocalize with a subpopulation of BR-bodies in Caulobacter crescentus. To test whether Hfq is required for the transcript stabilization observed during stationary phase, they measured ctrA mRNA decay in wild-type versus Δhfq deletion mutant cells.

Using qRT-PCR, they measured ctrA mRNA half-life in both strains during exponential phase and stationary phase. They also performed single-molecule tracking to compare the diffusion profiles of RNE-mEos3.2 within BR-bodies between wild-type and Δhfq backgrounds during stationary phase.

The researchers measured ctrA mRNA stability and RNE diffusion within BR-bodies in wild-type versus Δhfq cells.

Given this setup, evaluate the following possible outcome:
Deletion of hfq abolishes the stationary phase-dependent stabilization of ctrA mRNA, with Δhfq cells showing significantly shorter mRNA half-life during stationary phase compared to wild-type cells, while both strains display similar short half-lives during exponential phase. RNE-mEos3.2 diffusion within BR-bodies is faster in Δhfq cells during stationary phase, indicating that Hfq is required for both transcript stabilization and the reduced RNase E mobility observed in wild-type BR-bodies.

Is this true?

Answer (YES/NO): NO